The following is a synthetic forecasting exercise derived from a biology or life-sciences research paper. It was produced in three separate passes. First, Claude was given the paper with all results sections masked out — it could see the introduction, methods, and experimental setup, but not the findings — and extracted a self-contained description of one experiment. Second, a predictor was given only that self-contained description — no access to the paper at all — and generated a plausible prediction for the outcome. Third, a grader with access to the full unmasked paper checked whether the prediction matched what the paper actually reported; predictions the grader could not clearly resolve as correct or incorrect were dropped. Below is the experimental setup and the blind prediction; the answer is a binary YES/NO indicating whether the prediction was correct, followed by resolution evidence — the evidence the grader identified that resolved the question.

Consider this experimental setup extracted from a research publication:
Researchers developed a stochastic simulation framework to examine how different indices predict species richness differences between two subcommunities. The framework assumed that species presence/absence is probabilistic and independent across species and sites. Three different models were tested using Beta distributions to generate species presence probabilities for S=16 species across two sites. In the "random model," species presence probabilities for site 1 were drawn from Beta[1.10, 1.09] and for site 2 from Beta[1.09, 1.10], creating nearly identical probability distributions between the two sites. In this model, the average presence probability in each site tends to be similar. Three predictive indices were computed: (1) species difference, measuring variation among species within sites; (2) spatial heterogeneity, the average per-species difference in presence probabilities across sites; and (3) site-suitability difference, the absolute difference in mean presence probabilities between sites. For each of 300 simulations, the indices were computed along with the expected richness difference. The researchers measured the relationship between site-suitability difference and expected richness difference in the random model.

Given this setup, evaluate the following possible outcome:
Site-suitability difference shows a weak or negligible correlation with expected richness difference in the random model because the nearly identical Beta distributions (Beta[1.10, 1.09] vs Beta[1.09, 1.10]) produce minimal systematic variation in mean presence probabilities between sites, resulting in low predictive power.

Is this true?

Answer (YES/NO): NO